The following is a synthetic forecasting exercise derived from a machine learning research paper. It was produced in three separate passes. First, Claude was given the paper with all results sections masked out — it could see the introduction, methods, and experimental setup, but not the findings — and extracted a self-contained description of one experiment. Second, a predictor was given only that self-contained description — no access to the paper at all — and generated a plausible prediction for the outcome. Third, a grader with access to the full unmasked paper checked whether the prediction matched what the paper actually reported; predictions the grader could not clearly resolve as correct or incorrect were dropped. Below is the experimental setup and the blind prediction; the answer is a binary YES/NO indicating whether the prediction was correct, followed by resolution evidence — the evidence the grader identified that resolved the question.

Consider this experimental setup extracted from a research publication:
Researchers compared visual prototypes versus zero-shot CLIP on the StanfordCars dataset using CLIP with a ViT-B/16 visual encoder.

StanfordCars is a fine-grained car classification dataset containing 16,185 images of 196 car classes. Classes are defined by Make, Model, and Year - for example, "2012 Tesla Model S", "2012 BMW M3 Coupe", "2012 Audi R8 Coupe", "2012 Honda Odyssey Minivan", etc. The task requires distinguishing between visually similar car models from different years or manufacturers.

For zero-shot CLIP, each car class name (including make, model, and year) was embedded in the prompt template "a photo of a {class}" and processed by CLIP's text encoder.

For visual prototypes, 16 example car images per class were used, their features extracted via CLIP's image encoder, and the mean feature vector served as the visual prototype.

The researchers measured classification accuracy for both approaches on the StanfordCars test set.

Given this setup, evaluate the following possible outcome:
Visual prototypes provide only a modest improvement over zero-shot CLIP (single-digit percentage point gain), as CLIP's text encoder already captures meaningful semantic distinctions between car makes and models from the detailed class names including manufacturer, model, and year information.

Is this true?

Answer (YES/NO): YES